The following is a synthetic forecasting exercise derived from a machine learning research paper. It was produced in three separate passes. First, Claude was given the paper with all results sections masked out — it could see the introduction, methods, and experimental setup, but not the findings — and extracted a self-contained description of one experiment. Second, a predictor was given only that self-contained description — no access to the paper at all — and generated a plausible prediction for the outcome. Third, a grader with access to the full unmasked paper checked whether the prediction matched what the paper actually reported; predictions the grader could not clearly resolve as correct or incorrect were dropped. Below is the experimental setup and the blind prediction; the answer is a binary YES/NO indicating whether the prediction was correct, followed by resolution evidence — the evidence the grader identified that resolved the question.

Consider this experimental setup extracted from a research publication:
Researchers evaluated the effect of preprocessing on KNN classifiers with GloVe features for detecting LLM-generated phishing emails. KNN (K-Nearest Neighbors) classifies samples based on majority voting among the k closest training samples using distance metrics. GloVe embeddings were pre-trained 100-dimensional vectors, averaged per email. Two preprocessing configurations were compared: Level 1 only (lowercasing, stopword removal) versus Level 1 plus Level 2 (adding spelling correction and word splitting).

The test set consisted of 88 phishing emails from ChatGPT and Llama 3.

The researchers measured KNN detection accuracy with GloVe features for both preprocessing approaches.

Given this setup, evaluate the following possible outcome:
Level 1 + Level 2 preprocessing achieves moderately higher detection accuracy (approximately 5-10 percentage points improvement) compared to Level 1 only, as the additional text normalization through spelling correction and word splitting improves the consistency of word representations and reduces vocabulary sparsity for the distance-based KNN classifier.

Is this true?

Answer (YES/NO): NO